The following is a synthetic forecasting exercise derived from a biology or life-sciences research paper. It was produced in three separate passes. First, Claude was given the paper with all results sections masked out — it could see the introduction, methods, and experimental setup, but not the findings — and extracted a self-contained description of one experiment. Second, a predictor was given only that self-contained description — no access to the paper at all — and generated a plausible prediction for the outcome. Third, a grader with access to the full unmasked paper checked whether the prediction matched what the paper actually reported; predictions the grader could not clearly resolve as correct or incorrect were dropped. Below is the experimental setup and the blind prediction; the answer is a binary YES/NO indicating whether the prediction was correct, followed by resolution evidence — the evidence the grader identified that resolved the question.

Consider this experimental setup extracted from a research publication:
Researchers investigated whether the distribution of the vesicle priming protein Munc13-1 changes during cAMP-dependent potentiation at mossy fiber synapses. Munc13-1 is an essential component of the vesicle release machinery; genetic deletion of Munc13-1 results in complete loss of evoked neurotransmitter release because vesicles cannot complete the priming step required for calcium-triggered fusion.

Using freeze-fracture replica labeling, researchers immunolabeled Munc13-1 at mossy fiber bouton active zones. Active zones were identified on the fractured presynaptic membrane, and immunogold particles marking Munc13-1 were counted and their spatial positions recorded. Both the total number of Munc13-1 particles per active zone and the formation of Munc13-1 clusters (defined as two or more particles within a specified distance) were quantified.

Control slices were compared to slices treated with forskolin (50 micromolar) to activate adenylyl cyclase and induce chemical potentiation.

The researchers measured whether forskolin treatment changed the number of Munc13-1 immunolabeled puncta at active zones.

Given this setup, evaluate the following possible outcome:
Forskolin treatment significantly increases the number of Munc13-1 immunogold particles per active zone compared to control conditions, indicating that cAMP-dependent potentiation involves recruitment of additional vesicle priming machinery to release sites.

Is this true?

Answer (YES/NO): NO